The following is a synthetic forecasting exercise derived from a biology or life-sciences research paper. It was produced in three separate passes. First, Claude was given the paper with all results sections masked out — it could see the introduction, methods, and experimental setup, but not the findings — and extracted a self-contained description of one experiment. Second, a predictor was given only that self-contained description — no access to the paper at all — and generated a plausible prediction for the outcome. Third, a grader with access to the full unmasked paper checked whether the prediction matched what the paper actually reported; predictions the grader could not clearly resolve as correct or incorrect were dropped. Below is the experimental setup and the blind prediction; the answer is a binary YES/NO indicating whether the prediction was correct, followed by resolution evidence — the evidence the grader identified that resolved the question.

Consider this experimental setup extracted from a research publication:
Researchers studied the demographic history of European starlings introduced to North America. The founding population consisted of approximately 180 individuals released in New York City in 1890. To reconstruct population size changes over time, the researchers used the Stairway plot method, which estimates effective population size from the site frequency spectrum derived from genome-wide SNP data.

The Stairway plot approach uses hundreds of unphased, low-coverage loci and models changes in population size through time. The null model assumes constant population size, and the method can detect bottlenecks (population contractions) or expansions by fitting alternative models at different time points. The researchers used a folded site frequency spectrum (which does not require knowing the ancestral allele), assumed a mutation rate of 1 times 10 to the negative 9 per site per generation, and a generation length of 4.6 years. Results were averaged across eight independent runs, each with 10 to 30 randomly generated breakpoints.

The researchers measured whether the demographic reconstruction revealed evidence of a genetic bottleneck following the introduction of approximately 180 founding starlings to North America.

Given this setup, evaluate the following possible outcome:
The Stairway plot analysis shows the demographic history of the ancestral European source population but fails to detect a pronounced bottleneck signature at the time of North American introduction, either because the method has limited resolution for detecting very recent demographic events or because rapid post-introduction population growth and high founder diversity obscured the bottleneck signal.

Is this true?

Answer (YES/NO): NO